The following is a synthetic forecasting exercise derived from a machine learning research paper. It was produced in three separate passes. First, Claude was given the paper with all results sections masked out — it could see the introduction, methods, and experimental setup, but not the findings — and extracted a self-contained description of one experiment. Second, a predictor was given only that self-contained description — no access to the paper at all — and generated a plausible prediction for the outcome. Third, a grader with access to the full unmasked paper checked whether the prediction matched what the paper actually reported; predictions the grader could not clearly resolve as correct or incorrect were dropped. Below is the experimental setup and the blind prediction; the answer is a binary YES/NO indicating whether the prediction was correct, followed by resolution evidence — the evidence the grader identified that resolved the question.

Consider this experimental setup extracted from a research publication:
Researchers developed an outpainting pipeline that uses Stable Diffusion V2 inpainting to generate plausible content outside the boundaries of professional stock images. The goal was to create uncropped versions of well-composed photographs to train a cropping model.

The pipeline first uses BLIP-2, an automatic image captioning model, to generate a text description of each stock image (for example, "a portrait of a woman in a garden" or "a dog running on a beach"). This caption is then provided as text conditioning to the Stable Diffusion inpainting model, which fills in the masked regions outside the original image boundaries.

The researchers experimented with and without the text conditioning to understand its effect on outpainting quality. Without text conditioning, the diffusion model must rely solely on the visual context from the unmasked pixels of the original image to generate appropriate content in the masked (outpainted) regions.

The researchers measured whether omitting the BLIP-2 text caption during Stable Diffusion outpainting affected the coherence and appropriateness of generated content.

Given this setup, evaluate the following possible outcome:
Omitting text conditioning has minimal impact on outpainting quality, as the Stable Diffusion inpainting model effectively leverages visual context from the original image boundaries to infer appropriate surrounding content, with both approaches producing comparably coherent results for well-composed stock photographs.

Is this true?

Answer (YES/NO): NO